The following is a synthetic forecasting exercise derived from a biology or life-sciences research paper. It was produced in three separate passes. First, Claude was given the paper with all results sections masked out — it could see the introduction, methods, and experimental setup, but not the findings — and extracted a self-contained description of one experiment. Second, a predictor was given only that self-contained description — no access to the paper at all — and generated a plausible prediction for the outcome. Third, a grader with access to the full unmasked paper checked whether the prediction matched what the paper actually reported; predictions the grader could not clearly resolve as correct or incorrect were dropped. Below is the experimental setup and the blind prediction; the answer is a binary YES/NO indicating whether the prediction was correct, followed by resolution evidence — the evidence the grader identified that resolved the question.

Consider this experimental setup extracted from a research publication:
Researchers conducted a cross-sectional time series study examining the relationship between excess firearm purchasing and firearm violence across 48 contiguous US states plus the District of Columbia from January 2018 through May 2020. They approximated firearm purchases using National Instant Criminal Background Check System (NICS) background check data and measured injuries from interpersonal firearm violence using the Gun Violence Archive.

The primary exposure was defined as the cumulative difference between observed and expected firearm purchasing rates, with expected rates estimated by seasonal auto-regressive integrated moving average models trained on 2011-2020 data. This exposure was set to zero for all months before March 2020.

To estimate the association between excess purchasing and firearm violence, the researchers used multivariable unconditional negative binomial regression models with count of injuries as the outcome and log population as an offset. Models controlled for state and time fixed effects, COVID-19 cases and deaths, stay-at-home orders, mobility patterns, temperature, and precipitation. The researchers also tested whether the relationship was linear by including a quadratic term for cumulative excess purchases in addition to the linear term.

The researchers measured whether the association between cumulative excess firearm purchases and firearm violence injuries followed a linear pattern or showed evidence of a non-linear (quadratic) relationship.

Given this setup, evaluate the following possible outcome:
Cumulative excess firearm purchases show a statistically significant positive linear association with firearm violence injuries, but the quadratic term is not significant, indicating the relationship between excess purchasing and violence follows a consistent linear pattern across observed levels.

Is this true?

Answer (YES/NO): YES